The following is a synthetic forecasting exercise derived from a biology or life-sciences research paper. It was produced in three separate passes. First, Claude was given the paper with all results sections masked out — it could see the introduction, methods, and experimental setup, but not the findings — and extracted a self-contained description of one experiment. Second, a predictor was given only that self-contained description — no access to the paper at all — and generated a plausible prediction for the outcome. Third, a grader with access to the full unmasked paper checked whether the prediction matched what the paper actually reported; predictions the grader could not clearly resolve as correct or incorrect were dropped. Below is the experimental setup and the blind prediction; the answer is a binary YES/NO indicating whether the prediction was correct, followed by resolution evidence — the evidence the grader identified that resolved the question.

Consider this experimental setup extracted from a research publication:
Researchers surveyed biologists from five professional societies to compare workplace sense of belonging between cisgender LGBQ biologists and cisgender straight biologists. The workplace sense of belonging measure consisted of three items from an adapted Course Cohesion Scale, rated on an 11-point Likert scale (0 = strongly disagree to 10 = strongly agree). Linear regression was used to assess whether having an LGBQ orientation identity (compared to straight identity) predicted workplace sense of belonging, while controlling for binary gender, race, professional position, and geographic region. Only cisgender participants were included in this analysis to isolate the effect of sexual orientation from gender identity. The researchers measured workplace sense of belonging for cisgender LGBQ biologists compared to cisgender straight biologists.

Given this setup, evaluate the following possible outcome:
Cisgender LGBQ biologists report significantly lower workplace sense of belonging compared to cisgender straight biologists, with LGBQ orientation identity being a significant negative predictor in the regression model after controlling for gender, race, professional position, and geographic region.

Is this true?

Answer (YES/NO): NO